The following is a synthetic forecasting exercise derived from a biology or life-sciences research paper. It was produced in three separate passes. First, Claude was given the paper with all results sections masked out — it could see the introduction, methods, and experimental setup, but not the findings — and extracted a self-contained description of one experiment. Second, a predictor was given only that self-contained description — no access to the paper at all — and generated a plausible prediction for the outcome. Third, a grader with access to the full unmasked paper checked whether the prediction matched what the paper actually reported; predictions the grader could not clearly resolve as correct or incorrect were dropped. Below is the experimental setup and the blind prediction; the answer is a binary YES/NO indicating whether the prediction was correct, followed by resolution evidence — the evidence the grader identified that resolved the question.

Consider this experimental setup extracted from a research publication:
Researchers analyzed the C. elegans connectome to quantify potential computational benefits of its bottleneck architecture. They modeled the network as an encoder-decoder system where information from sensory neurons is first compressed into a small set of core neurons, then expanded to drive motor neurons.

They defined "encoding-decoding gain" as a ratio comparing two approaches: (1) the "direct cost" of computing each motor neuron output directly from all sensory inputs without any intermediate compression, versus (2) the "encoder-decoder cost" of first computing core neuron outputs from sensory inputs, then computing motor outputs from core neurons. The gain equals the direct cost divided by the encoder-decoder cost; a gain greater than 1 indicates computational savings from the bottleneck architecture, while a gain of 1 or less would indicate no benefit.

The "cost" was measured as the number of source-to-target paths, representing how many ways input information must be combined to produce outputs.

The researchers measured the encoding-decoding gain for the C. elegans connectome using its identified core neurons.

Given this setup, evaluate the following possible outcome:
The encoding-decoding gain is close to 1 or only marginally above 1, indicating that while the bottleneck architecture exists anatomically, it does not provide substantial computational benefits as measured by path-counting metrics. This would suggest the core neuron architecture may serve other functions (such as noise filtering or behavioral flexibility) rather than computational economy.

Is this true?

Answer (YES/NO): NO